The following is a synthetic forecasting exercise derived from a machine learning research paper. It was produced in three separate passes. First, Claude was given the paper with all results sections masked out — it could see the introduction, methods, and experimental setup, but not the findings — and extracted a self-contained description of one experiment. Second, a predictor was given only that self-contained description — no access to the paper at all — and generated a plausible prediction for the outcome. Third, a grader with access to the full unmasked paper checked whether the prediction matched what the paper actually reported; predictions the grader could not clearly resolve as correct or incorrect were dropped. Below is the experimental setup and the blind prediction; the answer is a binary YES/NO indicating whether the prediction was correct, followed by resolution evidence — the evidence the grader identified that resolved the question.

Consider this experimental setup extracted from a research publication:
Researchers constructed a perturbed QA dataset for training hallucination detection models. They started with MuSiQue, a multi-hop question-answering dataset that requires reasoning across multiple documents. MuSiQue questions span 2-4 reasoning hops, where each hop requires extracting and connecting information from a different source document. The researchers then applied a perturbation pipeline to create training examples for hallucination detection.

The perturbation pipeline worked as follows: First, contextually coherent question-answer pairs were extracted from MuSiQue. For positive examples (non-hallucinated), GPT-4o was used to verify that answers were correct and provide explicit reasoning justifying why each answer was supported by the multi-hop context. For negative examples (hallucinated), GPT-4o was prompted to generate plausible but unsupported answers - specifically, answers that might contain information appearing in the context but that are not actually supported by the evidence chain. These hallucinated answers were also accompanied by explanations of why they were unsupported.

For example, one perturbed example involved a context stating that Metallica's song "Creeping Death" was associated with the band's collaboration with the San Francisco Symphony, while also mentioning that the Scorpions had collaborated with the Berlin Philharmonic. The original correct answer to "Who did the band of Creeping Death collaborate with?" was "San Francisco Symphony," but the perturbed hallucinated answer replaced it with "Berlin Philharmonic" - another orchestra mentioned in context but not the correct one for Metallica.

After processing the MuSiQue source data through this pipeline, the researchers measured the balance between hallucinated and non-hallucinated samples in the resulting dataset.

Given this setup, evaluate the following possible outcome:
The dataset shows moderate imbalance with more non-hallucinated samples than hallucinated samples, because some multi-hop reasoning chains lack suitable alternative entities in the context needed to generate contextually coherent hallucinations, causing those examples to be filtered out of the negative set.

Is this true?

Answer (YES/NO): NO